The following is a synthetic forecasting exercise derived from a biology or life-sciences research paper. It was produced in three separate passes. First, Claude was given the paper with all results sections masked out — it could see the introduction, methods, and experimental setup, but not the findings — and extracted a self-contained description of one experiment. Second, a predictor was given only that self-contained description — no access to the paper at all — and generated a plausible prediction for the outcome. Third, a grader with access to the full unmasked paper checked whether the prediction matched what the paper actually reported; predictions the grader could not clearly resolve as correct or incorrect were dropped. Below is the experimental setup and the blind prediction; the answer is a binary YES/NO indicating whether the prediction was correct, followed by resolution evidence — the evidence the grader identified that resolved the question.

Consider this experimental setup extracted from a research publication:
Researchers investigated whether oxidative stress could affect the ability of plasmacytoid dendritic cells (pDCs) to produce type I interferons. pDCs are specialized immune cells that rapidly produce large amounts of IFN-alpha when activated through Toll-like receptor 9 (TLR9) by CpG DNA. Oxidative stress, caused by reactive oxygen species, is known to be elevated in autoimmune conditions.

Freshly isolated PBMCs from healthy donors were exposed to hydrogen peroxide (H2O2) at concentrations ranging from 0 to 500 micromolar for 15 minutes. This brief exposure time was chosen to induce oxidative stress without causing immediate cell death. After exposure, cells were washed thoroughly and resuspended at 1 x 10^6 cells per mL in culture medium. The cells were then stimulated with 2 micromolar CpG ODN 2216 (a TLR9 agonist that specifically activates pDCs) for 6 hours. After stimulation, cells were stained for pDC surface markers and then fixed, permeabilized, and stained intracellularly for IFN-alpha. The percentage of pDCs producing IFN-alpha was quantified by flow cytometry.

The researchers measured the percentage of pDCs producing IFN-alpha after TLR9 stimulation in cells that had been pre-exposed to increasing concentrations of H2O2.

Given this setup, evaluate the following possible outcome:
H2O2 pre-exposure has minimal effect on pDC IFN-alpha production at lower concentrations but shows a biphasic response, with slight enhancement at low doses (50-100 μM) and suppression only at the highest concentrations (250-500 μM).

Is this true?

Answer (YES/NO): NO